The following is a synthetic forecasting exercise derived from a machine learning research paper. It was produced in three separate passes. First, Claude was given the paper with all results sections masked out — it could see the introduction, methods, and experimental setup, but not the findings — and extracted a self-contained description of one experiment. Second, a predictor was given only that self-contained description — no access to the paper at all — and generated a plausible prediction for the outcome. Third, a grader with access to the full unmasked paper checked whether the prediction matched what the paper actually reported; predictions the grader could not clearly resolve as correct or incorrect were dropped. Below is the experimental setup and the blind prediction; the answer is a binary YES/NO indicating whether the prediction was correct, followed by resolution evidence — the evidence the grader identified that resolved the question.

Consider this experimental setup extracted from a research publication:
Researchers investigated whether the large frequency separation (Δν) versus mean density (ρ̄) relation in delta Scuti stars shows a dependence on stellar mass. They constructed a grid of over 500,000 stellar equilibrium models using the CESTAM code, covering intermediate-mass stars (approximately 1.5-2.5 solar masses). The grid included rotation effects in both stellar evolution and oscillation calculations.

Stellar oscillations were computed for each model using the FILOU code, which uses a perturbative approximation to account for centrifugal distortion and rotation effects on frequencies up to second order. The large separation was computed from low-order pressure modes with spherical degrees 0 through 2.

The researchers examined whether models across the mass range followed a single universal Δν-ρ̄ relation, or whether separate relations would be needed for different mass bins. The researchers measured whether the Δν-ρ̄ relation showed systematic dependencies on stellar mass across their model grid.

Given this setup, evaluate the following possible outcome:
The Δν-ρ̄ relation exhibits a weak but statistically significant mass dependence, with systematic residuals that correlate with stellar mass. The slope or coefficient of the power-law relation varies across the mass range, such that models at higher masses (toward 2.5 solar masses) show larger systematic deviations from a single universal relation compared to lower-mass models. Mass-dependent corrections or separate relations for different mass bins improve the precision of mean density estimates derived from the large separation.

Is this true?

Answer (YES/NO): NO